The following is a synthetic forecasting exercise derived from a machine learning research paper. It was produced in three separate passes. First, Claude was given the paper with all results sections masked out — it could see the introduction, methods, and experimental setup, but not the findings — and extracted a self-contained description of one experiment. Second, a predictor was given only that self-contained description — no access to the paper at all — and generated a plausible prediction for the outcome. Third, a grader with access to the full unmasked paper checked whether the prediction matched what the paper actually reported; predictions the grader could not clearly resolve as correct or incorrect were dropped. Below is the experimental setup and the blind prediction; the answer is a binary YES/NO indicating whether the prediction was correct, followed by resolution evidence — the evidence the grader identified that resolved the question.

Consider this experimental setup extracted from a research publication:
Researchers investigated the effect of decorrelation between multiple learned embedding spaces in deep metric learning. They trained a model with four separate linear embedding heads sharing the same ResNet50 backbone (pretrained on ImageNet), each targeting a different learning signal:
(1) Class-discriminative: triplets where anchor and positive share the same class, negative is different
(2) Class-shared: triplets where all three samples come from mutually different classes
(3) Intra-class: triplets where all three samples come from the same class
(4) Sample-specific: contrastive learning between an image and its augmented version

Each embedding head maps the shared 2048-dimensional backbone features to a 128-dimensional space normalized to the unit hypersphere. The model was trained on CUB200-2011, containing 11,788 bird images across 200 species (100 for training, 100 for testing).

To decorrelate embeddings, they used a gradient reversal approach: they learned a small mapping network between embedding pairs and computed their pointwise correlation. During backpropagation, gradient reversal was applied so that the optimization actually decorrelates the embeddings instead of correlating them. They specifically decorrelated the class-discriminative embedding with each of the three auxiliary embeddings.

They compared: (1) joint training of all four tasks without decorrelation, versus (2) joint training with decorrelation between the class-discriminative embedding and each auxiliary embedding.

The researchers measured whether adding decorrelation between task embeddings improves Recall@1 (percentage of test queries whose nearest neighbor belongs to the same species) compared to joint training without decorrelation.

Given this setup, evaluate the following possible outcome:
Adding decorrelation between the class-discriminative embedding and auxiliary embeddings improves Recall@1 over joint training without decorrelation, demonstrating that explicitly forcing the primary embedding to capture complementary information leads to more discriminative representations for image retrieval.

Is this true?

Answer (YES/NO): YES